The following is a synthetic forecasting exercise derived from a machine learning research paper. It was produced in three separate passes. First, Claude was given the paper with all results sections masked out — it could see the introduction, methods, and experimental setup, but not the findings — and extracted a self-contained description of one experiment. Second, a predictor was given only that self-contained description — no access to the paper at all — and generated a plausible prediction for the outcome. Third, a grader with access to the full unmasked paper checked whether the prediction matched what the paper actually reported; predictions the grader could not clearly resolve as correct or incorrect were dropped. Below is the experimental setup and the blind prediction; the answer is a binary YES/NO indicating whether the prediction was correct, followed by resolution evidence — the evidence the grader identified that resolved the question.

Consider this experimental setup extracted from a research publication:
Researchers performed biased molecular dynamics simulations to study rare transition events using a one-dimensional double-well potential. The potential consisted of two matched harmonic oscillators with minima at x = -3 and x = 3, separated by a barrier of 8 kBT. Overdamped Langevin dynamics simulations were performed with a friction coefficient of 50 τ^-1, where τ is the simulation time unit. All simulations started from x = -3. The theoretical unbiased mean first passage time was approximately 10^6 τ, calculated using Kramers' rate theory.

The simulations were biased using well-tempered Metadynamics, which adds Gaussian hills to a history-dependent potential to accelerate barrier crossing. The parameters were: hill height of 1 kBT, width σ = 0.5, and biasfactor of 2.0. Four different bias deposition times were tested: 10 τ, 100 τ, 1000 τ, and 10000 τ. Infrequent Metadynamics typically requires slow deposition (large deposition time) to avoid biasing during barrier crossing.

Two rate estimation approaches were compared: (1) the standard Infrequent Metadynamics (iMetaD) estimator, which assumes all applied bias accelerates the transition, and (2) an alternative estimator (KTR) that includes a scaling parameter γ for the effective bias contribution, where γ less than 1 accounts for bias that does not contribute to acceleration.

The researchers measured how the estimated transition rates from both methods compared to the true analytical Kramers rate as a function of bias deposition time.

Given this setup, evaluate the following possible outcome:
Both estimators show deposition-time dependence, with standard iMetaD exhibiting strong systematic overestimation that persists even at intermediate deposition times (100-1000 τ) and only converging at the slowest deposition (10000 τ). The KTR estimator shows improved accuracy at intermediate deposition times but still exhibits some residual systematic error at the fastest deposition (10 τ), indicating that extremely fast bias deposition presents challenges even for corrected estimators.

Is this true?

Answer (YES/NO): NO